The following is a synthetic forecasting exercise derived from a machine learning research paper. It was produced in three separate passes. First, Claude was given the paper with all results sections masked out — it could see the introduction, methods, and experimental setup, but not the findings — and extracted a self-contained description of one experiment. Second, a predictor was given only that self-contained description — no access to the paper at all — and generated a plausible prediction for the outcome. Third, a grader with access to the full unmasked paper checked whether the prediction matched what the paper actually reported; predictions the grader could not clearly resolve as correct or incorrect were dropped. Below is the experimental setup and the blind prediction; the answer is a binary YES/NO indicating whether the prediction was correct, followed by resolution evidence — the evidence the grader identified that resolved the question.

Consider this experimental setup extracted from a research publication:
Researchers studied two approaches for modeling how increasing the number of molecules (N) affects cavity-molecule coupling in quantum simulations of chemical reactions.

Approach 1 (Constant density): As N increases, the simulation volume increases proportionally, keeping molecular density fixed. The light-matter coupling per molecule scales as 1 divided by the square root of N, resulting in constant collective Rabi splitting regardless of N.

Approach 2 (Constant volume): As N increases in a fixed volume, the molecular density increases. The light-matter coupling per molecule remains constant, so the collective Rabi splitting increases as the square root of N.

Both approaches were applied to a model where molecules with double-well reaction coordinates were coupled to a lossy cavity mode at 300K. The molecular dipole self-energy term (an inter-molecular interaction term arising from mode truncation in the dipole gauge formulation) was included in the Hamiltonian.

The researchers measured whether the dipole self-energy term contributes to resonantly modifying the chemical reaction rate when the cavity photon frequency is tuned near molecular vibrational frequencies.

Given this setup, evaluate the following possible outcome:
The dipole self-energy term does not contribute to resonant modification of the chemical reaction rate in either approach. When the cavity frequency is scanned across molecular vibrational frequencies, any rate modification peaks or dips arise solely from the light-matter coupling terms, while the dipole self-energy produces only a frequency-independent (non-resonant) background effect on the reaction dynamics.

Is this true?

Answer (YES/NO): NO